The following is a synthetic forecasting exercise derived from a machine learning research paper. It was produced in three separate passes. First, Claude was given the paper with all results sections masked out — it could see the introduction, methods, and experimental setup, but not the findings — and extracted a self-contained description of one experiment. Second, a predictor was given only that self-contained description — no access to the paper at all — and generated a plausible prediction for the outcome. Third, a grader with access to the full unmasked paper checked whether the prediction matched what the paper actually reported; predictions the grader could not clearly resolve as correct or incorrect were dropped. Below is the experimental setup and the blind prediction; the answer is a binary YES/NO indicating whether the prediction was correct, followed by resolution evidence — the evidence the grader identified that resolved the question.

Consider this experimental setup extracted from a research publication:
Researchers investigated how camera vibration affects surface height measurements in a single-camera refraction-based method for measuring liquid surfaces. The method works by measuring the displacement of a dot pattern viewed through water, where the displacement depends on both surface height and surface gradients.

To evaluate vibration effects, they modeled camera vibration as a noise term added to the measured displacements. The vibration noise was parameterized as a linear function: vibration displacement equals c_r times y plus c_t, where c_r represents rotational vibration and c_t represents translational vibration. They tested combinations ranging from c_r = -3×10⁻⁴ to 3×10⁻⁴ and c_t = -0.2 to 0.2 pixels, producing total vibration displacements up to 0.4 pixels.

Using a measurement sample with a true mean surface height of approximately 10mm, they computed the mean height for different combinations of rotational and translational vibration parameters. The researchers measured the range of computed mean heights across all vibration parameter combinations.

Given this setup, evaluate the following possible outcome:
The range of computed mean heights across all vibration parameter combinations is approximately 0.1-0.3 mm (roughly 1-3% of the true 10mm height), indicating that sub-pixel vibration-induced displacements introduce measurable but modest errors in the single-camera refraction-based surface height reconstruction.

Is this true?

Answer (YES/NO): NO